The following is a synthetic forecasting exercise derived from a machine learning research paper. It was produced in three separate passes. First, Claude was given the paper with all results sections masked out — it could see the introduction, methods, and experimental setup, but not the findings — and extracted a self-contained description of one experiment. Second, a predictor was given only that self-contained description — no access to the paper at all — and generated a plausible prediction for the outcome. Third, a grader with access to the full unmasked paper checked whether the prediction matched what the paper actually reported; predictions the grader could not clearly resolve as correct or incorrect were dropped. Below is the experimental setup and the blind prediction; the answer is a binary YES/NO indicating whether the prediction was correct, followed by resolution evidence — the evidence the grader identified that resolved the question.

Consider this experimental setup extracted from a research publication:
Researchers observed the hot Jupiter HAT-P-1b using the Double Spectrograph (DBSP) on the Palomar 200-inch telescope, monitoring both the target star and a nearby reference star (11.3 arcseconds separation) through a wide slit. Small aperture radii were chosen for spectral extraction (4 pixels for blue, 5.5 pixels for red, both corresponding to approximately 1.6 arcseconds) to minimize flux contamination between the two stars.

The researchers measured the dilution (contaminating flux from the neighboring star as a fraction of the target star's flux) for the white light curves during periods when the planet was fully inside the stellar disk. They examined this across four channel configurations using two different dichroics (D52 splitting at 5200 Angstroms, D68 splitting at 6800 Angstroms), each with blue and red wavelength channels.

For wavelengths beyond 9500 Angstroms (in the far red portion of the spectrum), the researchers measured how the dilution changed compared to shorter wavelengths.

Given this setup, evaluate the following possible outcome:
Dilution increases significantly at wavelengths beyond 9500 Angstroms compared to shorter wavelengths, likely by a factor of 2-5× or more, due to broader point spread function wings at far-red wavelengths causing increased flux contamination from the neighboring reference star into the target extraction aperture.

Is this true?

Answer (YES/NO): YES